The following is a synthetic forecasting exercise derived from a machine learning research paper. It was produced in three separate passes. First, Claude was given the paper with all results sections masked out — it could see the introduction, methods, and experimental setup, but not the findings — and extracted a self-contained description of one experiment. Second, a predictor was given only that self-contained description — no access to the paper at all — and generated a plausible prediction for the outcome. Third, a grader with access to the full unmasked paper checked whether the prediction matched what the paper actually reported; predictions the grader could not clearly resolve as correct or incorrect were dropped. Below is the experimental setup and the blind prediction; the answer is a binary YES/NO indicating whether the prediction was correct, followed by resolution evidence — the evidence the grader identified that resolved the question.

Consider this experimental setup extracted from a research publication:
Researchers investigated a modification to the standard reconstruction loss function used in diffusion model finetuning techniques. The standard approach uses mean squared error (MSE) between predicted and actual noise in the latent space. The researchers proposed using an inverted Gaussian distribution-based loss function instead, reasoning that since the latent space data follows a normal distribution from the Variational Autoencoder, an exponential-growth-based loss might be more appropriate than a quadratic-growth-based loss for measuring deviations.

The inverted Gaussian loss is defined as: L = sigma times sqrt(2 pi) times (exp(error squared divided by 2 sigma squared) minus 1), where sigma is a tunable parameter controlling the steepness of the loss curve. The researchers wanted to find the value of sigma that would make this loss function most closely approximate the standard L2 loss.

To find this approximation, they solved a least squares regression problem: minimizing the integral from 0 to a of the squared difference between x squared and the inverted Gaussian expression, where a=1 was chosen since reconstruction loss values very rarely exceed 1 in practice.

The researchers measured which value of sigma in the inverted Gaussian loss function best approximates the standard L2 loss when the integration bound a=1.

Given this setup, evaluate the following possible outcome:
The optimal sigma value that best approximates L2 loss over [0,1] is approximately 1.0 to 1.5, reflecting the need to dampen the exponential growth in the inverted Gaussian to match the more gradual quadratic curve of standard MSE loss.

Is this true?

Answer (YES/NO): YES